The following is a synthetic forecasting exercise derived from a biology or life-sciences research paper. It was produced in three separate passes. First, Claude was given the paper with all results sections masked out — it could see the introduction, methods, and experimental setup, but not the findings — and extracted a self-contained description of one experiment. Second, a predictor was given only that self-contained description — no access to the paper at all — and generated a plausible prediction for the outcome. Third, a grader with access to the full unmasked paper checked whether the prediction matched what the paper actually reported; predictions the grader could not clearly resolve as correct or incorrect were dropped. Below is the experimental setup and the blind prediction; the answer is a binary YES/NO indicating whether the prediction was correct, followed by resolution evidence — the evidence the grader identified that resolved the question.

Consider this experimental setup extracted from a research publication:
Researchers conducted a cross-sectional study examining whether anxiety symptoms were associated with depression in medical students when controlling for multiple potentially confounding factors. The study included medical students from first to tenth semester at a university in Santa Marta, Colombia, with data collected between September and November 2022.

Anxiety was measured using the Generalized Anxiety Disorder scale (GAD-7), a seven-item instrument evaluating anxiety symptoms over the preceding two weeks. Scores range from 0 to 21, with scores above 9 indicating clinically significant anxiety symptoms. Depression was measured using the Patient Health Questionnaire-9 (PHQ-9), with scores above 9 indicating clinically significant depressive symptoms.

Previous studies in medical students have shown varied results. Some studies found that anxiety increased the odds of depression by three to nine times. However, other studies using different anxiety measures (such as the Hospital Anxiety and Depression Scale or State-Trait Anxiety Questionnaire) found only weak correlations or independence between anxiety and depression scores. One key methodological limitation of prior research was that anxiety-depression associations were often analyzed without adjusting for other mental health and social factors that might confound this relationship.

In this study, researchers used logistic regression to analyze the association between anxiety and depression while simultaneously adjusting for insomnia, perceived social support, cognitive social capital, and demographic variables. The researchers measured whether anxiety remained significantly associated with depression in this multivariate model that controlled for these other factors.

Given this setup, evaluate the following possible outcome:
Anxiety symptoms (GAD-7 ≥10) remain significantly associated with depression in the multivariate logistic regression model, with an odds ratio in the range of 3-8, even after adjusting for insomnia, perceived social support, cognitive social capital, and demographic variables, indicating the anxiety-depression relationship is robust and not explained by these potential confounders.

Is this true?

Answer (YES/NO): NO